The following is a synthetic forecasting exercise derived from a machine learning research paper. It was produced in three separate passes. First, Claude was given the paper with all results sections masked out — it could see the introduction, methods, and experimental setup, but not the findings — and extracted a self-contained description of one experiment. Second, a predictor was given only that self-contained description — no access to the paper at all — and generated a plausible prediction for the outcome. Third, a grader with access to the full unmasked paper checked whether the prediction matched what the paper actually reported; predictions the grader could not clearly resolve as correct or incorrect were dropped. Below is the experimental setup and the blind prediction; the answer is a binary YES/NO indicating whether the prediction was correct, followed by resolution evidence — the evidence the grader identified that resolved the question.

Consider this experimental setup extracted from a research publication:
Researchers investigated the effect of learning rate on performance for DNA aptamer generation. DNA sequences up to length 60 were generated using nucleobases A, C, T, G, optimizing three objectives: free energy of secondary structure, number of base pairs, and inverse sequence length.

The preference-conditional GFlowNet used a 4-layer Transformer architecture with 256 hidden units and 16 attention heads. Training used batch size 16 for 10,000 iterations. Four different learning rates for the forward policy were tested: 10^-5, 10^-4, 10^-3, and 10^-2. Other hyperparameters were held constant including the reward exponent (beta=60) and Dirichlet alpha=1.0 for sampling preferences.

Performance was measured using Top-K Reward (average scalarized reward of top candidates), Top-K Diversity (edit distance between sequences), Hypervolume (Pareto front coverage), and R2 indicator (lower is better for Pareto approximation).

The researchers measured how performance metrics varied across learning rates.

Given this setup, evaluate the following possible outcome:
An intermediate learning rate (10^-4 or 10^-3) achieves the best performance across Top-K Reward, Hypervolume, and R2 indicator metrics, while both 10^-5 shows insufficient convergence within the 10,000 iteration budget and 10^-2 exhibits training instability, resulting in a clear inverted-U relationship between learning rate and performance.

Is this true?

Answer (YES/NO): YES